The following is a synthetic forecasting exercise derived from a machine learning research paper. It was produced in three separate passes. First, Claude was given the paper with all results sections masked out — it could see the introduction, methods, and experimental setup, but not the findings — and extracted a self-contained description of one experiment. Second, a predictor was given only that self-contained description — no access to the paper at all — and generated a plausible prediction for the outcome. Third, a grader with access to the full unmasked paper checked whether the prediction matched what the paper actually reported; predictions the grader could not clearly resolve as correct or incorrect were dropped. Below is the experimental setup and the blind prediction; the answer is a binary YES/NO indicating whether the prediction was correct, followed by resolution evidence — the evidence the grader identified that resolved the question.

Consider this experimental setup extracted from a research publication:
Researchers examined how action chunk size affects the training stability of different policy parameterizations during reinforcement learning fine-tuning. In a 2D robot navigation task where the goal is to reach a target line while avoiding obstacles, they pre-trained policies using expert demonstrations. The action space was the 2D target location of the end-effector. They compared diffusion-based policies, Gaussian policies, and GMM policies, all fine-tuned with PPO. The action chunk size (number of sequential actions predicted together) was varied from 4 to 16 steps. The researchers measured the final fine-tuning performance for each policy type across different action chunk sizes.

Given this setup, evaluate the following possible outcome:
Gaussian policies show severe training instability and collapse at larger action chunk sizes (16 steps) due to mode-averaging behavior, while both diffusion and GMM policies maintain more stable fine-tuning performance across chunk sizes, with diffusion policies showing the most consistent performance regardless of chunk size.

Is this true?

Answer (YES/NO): NO